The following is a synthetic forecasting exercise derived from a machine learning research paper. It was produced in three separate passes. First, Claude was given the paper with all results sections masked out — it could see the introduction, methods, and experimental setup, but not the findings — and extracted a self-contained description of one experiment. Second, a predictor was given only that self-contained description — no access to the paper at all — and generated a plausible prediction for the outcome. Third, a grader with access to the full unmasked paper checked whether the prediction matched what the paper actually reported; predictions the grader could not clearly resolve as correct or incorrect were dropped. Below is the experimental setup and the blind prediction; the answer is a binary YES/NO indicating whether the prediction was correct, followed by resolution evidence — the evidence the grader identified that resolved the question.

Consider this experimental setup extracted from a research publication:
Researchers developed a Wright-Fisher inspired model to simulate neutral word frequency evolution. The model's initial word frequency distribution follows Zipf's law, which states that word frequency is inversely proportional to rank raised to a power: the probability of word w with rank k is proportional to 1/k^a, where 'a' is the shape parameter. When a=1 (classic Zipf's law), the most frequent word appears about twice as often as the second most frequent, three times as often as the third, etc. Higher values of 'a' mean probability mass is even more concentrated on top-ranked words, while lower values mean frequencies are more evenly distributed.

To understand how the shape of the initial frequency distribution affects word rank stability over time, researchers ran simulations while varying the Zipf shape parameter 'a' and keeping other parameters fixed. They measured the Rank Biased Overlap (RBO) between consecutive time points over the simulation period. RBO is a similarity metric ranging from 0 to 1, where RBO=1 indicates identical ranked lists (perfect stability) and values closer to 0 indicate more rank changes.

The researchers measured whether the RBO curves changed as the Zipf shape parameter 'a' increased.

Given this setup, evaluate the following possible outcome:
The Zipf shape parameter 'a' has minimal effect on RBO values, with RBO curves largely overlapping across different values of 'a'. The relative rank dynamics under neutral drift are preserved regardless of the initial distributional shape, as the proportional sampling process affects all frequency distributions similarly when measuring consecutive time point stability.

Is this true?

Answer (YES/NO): YES